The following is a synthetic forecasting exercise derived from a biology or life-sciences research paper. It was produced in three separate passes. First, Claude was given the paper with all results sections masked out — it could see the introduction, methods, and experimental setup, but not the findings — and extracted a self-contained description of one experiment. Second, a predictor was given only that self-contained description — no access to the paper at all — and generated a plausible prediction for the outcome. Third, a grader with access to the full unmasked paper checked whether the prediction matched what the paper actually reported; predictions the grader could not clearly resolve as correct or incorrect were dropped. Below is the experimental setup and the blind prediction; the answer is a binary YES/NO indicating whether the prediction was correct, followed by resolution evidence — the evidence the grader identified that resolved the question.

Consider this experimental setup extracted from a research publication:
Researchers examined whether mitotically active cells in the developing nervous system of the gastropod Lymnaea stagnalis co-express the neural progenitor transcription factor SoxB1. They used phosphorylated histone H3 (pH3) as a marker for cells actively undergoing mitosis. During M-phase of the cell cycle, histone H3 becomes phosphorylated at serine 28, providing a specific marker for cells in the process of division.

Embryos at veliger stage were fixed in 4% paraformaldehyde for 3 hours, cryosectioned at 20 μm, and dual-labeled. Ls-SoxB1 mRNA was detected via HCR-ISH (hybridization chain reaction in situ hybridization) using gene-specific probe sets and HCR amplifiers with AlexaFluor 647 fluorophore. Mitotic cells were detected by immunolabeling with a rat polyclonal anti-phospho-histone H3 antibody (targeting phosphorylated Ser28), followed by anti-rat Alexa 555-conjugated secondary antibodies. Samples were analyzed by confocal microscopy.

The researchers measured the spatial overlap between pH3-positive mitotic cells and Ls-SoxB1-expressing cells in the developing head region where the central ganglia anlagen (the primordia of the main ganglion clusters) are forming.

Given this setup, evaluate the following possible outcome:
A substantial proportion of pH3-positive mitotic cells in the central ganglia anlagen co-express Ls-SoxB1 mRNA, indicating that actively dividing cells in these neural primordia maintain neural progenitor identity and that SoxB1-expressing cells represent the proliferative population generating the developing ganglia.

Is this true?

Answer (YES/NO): NO